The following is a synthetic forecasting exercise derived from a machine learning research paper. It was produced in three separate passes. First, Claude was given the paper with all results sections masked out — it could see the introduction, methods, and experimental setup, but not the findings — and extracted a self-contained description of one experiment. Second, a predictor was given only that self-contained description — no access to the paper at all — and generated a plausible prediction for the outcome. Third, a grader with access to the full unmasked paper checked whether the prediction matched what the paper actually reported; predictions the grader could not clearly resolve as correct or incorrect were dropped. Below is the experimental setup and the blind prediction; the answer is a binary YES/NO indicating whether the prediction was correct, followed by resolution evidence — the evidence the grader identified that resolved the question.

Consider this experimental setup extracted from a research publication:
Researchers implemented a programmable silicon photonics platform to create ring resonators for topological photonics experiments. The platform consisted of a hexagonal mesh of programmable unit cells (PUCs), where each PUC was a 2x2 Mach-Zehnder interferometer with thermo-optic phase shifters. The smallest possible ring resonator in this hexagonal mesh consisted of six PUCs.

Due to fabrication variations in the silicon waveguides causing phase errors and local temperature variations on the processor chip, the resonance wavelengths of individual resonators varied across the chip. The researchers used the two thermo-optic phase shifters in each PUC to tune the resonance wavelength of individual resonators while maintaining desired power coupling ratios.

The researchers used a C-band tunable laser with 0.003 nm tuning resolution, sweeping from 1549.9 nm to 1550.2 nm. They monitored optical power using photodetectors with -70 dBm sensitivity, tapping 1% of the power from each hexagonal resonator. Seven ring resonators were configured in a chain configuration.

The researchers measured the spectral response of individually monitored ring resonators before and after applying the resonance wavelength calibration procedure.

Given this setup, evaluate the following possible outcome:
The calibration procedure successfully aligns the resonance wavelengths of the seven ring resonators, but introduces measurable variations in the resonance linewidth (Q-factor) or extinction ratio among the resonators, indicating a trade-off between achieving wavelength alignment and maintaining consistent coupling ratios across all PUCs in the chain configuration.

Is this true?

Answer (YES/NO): NO